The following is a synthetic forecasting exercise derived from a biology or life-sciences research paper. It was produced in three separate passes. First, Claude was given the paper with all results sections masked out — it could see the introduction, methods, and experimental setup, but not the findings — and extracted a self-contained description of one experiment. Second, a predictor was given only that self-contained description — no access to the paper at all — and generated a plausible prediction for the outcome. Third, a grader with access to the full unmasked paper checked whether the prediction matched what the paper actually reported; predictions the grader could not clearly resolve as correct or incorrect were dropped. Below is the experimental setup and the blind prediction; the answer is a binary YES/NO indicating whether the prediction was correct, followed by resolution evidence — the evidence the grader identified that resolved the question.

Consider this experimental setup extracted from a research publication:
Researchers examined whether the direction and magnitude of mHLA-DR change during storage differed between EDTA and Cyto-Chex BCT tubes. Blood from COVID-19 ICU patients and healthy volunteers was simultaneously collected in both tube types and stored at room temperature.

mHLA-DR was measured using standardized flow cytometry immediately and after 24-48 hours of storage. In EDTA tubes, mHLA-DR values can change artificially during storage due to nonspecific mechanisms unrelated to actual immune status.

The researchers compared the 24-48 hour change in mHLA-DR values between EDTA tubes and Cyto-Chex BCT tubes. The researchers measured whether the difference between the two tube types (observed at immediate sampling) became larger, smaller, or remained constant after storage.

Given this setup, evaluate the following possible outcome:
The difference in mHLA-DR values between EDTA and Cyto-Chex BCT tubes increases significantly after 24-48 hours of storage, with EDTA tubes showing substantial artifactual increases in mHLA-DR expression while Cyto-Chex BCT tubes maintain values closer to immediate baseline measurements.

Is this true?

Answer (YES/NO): YES